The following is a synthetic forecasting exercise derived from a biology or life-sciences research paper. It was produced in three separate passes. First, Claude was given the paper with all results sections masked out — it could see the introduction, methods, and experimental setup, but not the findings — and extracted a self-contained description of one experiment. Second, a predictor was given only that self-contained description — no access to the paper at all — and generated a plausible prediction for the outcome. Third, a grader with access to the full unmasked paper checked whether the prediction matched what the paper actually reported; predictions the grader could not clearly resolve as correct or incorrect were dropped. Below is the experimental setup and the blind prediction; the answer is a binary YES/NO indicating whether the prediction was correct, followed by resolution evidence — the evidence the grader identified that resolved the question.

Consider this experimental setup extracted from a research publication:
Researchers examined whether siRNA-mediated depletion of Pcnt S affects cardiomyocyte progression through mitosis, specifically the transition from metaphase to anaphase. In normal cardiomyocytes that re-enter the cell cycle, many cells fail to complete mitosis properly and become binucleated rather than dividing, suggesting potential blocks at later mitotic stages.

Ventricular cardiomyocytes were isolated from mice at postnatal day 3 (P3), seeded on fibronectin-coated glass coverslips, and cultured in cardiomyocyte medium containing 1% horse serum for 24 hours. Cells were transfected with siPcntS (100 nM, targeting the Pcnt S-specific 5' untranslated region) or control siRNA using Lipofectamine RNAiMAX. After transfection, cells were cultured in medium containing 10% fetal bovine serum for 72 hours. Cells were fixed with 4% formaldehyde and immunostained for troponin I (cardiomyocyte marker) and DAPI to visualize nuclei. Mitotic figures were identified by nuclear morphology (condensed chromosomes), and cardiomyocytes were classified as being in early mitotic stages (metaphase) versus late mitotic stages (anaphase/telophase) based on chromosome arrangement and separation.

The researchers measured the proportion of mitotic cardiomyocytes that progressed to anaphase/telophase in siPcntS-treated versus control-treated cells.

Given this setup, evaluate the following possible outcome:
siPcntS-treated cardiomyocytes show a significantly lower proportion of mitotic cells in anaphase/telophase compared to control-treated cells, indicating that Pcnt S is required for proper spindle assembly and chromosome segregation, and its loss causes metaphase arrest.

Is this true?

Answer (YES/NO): NO